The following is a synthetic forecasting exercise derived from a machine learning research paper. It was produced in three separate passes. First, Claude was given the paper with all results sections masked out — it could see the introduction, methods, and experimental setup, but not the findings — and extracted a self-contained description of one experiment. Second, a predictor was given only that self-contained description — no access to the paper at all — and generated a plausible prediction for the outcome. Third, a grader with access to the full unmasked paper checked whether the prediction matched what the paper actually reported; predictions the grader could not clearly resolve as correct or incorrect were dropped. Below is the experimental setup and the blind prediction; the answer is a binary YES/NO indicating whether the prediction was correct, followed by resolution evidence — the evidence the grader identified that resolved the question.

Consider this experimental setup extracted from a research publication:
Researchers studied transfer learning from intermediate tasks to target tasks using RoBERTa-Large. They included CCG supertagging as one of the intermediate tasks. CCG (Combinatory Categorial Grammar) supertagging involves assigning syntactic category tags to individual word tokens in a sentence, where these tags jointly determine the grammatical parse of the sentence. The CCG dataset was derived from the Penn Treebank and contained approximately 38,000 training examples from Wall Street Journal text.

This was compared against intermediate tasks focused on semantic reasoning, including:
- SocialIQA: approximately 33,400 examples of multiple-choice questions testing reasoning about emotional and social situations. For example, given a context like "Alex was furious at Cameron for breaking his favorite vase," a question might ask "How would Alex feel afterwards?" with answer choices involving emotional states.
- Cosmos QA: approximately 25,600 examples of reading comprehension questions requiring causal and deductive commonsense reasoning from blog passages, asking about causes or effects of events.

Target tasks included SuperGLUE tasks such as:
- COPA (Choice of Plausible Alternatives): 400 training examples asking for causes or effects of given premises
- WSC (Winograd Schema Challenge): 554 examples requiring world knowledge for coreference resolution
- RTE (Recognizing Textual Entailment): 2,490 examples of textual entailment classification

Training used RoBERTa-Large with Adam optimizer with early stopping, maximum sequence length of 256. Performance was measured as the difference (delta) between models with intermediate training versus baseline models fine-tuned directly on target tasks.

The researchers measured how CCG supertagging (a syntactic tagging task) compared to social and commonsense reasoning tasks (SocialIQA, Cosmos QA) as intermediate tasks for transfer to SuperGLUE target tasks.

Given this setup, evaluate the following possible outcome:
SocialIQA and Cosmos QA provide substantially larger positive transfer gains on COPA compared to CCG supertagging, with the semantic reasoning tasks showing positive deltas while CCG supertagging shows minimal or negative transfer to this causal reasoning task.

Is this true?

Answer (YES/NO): NO